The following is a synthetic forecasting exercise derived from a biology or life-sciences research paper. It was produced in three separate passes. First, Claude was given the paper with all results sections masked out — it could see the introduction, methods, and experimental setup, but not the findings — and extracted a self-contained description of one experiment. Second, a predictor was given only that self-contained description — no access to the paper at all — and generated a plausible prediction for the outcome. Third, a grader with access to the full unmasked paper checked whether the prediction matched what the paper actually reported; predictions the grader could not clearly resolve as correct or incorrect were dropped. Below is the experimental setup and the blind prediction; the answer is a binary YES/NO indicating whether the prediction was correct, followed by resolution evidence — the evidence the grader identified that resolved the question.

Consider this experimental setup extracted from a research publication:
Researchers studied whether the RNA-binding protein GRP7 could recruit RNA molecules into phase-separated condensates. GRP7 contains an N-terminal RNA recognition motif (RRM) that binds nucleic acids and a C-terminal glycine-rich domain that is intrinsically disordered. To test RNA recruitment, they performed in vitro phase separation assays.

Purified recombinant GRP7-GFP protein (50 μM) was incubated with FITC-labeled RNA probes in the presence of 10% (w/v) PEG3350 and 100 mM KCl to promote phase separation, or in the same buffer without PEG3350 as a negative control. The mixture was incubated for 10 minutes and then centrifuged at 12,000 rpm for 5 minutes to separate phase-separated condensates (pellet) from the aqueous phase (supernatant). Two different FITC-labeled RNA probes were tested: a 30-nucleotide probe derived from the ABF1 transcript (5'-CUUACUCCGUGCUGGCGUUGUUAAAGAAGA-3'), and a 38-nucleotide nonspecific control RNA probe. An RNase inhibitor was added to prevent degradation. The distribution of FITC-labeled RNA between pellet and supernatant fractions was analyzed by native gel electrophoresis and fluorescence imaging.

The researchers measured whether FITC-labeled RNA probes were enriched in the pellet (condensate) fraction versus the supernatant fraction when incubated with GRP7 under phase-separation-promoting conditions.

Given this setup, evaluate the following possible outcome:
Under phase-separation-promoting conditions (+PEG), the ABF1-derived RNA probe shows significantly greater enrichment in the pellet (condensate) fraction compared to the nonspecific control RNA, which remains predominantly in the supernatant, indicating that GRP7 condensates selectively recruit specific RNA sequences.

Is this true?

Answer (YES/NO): NO